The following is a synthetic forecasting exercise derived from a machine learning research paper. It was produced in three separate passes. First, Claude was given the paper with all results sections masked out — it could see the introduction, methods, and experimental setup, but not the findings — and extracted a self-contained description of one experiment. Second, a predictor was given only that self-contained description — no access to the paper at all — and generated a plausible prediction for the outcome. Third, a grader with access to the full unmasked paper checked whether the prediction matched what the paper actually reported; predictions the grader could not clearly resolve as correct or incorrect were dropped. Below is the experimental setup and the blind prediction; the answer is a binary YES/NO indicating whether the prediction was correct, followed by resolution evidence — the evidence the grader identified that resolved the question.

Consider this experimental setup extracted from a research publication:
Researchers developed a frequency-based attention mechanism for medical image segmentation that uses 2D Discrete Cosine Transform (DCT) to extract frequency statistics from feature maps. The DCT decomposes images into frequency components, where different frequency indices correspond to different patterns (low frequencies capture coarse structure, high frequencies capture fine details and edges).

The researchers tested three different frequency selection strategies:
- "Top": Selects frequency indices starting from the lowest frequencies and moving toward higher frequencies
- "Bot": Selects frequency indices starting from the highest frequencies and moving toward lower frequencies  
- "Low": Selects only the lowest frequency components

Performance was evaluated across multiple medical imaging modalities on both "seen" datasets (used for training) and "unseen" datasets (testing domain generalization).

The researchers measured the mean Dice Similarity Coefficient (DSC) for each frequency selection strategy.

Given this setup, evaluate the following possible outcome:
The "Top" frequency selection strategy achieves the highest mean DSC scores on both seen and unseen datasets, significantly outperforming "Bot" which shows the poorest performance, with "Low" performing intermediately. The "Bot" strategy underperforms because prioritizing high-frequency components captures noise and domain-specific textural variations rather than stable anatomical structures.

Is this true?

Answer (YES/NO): NO